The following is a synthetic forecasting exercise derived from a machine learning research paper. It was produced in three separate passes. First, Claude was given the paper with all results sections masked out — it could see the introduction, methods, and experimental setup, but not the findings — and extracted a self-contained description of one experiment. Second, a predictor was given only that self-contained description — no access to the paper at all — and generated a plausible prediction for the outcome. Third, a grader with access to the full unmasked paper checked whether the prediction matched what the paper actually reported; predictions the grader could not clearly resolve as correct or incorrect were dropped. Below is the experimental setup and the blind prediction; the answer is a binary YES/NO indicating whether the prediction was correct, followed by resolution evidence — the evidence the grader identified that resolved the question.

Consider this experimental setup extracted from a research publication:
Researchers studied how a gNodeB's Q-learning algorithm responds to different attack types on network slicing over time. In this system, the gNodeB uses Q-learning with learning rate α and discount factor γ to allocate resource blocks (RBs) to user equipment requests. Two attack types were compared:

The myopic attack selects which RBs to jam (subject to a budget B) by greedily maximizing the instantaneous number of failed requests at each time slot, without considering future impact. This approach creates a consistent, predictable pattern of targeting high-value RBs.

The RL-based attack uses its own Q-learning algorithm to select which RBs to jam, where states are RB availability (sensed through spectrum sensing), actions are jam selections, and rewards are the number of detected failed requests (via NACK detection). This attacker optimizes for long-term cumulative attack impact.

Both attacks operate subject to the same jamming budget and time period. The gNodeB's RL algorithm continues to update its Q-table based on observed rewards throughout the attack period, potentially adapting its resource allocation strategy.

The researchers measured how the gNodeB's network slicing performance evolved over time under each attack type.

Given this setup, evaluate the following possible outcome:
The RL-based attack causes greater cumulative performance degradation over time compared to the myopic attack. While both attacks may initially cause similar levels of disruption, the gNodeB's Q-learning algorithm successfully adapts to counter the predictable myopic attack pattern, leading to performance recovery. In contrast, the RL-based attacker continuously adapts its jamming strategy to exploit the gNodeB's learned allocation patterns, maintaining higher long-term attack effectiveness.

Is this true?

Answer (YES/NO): YES